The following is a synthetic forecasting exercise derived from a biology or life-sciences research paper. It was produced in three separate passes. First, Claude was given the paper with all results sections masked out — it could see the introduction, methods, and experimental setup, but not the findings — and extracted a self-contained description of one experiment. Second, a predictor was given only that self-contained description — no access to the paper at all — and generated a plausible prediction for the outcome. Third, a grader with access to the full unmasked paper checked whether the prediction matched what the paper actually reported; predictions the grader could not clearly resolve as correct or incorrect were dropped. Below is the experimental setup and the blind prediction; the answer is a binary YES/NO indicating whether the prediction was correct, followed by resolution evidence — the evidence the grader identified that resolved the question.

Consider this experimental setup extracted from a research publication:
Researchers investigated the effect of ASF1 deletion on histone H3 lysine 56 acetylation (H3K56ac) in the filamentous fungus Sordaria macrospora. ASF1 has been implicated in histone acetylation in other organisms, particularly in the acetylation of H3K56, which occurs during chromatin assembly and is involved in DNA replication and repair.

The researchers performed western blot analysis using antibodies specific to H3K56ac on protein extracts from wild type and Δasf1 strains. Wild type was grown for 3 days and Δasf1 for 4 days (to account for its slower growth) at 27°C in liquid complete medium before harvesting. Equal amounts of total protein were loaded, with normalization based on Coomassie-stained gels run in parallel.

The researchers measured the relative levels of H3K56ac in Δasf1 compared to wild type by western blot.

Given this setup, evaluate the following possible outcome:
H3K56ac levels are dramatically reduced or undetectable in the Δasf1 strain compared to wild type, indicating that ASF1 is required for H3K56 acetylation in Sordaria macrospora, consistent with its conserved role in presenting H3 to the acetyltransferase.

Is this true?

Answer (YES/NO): NO